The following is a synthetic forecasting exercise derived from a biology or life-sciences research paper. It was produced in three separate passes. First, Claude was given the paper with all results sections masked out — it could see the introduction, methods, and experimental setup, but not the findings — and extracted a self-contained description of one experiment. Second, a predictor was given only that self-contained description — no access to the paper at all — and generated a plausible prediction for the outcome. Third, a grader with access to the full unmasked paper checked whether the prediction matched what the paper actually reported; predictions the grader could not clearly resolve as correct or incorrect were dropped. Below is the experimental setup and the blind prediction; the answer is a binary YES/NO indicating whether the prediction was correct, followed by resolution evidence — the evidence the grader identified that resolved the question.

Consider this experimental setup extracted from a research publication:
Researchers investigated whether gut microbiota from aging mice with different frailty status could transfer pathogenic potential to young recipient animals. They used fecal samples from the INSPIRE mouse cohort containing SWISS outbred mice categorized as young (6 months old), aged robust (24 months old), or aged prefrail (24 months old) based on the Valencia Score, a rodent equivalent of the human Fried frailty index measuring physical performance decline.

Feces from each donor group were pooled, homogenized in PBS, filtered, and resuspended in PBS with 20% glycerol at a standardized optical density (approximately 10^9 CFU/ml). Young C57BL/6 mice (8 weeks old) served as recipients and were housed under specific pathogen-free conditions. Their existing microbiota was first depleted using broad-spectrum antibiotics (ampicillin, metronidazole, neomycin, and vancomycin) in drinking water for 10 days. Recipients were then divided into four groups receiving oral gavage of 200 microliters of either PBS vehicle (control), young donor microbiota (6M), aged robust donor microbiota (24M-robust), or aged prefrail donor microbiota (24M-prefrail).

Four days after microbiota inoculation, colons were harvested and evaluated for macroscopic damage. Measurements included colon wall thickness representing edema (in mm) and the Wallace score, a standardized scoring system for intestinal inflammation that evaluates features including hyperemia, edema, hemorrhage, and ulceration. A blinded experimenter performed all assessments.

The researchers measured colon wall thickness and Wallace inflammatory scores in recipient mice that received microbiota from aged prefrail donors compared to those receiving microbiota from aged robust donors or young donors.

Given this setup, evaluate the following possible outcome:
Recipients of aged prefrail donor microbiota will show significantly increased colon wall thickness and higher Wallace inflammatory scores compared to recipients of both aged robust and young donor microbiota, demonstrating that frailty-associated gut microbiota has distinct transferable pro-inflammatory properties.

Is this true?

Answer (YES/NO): YES